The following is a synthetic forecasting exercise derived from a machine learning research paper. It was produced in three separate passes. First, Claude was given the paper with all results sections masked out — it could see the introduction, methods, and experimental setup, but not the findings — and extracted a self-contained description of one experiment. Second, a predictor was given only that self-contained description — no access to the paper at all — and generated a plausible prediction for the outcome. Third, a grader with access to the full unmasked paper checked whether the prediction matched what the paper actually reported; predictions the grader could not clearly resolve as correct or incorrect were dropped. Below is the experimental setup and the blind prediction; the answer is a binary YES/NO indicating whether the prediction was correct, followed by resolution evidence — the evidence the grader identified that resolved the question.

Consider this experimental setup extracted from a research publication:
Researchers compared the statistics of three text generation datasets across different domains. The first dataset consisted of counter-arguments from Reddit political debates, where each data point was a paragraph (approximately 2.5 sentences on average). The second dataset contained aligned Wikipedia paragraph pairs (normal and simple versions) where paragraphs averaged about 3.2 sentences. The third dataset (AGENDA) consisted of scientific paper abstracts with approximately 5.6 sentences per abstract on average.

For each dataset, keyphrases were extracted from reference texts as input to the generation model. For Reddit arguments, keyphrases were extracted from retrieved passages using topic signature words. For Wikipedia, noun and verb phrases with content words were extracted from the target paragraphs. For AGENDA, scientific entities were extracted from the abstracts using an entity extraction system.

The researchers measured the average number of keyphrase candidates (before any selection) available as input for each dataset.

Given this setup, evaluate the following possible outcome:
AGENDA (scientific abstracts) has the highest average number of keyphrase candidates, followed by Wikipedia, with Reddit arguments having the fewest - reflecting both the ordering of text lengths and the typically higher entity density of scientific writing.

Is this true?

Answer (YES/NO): NO